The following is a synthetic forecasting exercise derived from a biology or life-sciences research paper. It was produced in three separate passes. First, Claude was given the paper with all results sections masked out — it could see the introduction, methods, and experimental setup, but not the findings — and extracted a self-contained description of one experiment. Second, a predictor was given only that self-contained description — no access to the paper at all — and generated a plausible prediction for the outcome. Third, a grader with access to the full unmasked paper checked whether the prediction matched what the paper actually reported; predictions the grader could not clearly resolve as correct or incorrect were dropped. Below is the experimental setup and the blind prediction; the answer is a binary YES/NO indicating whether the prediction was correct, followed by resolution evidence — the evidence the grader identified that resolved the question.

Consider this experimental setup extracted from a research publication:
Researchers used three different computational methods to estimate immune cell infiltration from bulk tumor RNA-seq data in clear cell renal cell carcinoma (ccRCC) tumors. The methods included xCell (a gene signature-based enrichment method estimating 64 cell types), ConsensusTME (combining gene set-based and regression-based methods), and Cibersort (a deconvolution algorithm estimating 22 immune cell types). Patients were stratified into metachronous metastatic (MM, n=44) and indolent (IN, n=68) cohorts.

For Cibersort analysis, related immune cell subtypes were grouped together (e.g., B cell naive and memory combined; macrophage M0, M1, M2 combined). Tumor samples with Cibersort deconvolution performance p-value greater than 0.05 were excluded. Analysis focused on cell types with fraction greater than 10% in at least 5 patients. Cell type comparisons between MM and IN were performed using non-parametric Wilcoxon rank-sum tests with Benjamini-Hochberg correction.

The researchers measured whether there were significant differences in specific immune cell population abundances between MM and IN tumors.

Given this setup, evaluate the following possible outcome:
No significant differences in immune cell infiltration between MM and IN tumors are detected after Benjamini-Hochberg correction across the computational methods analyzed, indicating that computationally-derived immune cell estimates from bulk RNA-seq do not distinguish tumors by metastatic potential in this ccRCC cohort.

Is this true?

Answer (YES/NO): NO